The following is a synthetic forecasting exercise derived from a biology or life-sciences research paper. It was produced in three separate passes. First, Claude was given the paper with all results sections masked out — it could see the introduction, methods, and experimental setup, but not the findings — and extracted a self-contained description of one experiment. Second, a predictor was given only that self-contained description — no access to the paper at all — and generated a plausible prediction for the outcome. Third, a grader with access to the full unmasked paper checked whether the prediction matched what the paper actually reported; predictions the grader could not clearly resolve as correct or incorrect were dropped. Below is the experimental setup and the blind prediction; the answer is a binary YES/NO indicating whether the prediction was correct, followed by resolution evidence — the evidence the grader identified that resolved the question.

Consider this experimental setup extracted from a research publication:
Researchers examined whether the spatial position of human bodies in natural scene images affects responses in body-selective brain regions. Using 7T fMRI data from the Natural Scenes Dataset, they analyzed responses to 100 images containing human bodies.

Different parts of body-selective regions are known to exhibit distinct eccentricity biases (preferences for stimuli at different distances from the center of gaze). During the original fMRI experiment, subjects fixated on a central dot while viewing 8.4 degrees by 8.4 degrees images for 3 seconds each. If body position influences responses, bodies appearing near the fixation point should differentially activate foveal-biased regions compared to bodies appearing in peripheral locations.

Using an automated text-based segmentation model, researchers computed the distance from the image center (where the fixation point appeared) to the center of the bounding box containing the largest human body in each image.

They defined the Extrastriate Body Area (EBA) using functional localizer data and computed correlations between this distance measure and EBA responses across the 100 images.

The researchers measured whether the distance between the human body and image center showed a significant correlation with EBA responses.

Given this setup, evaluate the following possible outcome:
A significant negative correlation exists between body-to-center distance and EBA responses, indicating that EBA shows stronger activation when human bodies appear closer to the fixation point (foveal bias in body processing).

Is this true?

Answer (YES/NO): NO